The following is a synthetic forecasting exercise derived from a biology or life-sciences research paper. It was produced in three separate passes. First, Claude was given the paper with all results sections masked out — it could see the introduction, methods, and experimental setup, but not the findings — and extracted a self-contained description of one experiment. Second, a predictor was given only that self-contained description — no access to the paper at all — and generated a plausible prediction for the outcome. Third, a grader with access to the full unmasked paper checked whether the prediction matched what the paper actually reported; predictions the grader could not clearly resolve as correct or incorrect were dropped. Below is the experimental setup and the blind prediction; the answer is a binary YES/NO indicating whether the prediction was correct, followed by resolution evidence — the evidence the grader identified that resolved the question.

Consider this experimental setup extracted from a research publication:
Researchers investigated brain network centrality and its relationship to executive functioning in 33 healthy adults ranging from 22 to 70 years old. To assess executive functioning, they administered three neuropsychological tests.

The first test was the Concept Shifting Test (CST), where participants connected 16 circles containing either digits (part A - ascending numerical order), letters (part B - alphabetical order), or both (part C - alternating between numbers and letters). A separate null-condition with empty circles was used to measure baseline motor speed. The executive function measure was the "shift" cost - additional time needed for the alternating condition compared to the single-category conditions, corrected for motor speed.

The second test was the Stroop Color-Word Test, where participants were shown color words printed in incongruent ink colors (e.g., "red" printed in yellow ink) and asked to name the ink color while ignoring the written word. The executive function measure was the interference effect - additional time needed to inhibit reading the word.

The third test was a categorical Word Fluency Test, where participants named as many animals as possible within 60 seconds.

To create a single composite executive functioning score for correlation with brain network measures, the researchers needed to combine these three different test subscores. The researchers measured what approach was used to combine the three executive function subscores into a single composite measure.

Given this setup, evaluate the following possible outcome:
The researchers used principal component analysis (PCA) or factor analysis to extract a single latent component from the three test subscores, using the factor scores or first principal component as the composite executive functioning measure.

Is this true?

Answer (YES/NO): NO